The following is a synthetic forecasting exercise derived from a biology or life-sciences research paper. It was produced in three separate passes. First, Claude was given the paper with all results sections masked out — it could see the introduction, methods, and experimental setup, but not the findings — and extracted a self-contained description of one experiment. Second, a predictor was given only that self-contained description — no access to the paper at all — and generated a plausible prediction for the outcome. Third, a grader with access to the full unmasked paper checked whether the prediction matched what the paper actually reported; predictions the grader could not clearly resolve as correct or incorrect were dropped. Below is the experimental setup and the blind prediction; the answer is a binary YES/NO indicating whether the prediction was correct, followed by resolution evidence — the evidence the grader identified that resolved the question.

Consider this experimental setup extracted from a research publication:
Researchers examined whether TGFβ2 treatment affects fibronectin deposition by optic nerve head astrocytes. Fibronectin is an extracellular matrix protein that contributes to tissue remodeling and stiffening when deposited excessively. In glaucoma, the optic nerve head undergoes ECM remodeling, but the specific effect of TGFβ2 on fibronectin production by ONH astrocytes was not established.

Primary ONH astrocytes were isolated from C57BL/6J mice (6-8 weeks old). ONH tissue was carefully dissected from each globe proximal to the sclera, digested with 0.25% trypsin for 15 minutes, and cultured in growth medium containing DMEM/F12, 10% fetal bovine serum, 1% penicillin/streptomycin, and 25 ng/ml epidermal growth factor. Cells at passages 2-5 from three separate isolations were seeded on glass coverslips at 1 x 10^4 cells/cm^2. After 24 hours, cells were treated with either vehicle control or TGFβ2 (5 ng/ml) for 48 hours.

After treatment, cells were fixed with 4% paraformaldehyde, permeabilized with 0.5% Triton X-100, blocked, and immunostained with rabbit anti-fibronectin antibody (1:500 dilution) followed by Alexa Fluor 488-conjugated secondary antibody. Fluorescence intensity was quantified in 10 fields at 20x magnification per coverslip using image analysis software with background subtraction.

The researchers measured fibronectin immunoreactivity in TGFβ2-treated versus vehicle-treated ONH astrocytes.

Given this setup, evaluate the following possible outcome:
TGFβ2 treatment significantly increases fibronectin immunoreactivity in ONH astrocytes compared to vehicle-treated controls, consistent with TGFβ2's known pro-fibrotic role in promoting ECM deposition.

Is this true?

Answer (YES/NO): YES